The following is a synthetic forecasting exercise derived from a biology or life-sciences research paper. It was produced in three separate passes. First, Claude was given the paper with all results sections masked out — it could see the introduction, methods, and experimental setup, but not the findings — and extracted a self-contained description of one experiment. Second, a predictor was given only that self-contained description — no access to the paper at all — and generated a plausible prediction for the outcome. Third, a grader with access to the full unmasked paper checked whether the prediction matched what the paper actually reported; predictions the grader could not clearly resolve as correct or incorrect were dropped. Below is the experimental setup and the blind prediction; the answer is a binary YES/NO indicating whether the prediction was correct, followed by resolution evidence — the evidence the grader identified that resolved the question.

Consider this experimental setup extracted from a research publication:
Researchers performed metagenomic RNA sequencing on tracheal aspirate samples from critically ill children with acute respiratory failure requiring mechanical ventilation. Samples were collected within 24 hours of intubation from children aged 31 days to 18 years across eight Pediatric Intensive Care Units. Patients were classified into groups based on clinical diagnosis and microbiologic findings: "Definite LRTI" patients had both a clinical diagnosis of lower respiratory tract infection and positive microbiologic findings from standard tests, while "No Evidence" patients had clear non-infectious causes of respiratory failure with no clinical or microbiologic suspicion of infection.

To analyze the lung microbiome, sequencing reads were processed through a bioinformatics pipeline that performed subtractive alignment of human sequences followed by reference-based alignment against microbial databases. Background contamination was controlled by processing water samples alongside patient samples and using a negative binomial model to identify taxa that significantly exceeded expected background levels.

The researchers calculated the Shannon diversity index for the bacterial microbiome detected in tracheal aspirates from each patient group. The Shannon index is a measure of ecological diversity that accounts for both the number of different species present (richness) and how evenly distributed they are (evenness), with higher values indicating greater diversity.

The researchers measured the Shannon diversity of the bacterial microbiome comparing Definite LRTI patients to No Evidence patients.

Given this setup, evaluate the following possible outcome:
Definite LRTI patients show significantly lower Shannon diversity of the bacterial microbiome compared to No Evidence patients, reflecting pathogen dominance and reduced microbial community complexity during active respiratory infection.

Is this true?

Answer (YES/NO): NO